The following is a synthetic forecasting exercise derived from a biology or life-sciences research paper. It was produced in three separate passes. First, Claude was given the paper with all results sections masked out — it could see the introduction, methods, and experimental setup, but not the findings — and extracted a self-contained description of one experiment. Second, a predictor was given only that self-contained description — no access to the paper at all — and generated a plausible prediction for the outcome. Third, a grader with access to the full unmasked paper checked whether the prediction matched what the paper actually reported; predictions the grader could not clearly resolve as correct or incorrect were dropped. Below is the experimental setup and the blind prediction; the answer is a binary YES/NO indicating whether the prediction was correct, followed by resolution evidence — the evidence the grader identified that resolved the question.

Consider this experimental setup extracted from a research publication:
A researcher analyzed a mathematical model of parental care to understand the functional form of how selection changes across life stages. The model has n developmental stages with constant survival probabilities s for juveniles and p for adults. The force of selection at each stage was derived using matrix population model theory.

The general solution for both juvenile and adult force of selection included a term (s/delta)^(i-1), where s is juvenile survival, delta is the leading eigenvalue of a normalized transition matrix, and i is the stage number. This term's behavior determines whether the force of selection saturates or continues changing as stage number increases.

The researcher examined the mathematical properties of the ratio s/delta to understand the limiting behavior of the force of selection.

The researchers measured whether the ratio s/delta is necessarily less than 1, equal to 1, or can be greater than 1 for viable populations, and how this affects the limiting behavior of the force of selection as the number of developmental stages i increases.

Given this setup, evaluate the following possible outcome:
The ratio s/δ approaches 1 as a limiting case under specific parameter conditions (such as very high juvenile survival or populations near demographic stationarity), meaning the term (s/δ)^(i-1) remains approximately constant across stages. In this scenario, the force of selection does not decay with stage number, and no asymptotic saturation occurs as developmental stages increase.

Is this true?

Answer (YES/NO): NO